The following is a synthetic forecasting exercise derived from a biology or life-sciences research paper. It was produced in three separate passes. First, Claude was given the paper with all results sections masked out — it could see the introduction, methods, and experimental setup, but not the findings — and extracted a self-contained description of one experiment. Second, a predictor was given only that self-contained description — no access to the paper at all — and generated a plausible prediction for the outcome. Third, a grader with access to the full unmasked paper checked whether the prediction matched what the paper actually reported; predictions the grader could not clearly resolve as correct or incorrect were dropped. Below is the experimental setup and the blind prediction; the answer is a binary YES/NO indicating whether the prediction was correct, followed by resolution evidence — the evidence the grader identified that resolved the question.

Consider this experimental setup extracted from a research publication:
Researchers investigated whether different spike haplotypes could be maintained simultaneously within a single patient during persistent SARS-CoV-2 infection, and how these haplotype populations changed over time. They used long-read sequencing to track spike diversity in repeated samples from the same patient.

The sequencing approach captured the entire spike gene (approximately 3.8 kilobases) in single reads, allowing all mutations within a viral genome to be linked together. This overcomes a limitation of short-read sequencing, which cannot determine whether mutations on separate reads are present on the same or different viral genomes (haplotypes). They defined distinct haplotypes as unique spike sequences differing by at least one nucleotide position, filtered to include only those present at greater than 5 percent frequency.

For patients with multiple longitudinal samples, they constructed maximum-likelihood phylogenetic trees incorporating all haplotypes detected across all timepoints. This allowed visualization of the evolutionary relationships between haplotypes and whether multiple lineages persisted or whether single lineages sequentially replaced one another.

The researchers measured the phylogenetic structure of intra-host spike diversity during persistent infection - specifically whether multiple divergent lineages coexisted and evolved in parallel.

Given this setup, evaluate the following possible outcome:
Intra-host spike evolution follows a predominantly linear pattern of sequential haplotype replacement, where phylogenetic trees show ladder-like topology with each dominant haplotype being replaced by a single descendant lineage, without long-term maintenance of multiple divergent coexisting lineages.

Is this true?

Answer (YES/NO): NO